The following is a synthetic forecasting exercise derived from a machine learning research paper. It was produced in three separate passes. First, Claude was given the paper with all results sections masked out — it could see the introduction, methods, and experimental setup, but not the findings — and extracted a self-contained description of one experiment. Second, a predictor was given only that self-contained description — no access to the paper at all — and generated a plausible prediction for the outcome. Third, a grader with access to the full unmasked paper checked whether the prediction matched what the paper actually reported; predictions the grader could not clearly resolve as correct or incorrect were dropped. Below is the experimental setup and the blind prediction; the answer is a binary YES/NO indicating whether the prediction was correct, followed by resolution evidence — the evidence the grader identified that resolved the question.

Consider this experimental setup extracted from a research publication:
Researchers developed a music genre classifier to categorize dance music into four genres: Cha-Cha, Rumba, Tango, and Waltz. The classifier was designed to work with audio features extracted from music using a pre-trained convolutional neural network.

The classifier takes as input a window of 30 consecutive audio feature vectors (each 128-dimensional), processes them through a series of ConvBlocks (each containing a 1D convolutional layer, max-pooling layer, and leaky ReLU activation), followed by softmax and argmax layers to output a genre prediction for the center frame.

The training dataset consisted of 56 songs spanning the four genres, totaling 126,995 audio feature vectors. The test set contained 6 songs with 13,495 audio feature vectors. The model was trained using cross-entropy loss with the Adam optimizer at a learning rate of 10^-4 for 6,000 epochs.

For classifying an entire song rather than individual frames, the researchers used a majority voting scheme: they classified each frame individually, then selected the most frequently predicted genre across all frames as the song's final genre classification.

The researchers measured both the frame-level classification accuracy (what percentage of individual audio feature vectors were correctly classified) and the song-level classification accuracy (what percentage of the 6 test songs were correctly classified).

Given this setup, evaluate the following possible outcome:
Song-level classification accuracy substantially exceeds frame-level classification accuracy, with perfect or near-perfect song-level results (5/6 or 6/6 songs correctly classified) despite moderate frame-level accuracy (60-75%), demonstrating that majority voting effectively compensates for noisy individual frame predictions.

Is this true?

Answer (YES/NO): YES